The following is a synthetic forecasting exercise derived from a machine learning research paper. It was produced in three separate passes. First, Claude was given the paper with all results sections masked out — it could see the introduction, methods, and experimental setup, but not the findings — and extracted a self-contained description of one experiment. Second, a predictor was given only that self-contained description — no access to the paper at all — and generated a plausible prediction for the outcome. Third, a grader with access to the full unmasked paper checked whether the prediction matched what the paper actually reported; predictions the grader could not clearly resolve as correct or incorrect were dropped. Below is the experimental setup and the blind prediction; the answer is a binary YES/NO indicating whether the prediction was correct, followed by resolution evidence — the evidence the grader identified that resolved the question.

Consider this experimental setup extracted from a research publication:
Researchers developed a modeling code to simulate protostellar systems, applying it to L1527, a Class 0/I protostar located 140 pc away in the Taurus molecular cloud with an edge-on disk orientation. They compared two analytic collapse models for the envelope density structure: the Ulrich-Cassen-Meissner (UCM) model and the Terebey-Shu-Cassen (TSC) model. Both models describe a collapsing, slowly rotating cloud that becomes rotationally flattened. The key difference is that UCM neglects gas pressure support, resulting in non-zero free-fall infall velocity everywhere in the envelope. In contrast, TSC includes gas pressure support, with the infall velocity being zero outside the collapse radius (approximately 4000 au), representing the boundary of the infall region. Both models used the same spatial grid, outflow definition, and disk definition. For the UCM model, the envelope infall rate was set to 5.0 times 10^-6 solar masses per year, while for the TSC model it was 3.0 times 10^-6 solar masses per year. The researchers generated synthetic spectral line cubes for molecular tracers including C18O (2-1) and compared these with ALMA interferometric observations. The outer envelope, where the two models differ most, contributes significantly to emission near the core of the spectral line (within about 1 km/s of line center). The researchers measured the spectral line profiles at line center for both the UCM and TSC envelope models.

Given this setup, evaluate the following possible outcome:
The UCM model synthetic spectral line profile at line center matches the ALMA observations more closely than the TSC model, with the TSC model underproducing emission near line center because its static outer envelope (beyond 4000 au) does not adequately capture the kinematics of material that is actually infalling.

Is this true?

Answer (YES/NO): NO